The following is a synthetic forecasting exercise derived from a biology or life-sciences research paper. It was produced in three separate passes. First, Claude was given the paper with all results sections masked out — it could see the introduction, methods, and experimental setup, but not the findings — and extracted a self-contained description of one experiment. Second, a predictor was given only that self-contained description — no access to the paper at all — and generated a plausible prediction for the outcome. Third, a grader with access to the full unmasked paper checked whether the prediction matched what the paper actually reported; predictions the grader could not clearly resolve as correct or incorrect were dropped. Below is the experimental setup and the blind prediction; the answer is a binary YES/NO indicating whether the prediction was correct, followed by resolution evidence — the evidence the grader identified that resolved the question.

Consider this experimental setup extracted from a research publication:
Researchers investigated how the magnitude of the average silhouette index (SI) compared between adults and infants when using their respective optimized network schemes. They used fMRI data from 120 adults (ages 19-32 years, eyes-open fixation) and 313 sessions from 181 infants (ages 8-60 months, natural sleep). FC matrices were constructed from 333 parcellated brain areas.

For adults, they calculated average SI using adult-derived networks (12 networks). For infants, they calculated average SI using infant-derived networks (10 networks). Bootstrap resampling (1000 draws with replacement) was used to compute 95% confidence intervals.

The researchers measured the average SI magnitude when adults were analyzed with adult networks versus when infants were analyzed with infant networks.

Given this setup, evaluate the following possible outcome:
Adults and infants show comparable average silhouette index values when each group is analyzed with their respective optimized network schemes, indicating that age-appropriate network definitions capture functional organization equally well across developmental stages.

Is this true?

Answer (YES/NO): YES